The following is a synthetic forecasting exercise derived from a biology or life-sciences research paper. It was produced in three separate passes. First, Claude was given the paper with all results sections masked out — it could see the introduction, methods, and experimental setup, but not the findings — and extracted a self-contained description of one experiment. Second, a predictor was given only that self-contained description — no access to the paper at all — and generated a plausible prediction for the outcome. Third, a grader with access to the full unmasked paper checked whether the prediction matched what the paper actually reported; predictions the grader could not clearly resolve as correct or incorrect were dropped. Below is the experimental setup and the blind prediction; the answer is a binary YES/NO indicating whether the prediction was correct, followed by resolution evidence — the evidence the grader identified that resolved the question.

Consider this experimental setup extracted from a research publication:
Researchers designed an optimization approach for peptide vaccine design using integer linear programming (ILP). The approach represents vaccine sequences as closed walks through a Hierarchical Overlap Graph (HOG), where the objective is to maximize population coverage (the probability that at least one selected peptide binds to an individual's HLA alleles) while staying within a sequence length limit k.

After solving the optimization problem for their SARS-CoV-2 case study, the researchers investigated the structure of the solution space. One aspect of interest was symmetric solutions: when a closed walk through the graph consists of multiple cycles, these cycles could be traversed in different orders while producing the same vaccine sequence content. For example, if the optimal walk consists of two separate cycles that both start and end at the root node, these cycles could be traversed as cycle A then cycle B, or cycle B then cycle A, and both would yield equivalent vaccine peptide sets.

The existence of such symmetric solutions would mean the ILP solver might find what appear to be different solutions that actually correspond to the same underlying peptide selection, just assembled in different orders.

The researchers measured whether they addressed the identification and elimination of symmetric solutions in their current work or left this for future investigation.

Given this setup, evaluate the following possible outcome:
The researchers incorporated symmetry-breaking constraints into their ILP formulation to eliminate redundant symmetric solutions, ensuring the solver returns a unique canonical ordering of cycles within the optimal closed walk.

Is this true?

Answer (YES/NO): NO